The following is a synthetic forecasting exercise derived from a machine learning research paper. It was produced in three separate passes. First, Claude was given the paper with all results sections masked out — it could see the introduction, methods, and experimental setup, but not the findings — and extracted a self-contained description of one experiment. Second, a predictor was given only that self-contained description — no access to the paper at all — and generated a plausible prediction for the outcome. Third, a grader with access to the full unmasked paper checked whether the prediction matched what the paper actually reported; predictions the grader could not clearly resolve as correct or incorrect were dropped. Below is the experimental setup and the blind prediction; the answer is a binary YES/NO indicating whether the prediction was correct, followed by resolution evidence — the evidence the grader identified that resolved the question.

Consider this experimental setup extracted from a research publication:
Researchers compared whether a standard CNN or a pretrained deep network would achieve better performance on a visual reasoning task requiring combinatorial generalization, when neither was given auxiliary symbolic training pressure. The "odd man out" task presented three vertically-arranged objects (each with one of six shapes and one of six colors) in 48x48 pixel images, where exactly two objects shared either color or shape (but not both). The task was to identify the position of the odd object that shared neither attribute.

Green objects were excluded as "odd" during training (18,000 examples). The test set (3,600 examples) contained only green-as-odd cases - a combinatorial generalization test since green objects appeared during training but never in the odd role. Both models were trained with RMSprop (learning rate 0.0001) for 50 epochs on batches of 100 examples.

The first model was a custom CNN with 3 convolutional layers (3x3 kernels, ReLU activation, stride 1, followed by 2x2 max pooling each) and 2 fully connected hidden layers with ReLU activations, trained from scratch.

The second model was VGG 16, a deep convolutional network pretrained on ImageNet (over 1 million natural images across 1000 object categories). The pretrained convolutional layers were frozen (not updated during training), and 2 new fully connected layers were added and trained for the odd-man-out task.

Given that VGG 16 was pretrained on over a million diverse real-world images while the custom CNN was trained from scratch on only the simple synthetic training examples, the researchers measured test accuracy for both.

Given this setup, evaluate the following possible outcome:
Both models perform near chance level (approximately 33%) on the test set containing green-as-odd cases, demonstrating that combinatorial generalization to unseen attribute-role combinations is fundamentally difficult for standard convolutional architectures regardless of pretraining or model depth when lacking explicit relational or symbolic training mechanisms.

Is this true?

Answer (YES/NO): NO